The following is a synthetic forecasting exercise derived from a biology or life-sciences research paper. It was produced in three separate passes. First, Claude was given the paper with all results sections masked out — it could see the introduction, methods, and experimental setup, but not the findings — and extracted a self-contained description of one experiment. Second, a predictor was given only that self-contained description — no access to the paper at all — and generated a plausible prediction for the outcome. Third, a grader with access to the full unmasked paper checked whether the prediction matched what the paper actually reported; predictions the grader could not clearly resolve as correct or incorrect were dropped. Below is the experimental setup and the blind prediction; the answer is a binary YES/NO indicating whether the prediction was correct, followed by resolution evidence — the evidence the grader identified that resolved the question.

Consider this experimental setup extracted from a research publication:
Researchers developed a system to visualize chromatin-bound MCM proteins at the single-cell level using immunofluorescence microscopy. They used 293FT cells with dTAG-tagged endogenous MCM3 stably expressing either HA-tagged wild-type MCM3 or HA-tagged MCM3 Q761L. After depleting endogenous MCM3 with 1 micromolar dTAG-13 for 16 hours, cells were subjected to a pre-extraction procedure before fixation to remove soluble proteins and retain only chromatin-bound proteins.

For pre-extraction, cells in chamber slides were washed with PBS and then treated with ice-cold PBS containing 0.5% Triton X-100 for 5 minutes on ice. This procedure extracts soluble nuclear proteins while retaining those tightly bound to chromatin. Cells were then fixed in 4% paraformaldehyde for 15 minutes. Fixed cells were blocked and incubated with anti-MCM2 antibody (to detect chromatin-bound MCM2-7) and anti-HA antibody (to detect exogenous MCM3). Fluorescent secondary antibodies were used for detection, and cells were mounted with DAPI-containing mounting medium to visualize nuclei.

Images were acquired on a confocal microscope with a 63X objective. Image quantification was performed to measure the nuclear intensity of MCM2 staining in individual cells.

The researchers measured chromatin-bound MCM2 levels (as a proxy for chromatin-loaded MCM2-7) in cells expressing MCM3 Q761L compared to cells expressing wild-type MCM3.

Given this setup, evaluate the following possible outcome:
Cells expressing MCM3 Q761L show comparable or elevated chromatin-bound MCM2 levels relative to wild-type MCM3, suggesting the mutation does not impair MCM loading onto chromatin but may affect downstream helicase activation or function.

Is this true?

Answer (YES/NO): NO